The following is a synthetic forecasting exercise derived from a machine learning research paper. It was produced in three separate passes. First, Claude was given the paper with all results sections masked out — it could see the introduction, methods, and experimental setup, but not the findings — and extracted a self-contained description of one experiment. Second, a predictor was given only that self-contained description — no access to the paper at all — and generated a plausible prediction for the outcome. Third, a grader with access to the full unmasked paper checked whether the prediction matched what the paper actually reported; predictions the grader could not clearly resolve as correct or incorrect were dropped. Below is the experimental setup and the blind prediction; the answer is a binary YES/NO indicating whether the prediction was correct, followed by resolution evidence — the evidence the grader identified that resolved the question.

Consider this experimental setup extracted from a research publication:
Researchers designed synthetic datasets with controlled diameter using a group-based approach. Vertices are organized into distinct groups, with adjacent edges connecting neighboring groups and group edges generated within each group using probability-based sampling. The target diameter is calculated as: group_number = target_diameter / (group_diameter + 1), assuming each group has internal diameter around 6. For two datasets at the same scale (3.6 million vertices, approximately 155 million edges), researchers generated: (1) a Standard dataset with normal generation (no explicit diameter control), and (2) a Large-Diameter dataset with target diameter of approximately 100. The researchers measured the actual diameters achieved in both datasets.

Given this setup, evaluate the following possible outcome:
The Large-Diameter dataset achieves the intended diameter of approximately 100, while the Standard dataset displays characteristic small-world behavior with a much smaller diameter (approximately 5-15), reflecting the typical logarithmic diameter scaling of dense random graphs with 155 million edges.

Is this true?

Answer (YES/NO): YES